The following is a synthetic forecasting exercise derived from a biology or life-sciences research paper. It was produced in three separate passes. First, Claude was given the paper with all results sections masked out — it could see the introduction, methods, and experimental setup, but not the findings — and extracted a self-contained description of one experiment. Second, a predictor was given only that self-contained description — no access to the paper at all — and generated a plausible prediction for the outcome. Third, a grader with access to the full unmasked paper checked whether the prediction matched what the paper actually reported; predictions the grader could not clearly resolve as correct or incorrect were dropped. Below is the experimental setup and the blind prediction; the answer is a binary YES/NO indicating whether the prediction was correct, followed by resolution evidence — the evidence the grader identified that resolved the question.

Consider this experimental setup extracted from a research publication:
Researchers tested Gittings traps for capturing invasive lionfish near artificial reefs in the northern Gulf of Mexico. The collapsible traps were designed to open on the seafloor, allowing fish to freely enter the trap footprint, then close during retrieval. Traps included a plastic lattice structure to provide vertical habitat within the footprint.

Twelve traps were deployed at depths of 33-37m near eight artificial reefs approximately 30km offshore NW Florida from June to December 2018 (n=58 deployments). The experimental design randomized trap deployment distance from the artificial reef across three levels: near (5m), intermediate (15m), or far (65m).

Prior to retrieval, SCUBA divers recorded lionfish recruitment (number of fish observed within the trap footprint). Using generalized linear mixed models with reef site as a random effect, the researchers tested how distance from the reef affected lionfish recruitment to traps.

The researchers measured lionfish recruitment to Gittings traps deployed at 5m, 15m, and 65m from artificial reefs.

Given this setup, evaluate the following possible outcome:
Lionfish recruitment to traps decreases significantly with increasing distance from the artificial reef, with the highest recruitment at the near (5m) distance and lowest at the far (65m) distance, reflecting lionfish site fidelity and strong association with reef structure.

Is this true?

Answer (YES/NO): NO